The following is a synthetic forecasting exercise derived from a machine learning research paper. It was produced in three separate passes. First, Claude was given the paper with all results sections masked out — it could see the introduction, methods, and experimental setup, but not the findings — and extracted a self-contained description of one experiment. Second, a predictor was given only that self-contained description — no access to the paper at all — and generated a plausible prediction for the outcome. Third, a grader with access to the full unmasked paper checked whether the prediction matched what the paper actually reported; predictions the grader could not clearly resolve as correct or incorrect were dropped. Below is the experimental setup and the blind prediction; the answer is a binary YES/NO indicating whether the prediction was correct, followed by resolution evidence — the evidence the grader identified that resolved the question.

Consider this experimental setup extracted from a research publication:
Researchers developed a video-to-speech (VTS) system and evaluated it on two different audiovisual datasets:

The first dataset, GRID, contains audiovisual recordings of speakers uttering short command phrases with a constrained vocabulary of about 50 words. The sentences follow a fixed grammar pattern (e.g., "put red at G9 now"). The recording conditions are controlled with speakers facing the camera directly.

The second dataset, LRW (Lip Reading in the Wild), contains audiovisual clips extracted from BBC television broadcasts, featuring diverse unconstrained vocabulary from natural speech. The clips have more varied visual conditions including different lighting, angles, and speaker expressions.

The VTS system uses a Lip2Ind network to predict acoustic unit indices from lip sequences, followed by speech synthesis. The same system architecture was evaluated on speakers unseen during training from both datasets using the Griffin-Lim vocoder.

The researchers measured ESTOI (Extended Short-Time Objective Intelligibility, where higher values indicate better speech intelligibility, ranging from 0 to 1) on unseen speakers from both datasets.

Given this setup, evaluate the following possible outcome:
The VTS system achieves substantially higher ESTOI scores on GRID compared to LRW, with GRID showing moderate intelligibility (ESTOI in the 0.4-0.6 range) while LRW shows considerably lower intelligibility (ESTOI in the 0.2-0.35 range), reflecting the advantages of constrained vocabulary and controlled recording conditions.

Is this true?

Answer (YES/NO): NO